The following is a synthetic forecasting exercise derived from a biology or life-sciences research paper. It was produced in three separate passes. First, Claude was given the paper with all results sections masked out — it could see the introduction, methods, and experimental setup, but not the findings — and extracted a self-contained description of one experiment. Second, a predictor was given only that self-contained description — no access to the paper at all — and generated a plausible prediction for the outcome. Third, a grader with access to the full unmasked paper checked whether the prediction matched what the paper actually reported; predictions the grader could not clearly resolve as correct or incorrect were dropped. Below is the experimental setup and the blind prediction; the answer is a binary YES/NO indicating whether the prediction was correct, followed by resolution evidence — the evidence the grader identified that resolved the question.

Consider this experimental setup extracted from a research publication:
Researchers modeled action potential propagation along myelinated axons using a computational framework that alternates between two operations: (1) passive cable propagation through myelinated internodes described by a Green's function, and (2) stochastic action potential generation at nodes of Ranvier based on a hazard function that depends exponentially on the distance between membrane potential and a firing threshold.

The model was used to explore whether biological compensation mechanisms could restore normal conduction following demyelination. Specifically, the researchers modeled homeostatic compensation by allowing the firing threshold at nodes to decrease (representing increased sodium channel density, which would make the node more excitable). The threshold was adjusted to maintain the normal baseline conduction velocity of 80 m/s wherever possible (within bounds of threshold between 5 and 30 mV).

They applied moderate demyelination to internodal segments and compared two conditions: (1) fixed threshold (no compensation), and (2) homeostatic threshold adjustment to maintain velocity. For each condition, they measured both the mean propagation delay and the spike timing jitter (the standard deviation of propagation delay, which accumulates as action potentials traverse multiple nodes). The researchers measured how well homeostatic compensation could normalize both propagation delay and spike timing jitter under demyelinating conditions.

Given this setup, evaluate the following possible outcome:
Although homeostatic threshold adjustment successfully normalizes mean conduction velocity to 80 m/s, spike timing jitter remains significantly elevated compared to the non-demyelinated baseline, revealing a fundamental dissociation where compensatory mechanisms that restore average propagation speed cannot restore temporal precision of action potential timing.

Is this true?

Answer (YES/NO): YES